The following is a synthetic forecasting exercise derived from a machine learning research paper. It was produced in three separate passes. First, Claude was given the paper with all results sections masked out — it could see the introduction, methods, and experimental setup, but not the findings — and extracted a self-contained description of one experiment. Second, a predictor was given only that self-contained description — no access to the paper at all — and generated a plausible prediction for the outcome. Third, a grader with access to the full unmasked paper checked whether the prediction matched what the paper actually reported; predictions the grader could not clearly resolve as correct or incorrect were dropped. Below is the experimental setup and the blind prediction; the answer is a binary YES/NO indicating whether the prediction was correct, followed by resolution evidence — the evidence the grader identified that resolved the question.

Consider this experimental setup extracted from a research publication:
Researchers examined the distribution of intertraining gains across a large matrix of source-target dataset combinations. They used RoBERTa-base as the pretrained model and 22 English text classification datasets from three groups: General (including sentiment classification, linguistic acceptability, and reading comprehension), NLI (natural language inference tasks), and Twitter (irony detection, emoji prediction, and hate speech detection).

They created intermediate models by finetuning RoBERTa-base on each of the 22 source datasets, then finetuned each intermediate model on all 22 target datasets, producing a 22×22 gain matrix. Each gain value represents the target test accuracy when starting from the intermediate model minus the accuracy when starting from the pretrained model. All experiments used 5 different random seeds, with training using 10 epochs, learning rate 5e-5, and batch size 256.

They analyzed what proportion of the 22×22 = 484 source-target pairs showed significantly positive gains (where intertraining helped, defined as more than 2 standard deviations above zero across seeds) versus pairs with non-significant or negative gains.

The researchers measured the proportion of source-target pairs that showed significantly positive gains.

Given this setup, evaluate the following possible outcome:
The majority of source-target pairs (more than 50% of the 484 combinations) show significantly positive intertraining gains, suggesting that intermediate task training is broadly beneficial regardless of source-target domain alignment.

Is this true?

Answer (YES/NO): NO